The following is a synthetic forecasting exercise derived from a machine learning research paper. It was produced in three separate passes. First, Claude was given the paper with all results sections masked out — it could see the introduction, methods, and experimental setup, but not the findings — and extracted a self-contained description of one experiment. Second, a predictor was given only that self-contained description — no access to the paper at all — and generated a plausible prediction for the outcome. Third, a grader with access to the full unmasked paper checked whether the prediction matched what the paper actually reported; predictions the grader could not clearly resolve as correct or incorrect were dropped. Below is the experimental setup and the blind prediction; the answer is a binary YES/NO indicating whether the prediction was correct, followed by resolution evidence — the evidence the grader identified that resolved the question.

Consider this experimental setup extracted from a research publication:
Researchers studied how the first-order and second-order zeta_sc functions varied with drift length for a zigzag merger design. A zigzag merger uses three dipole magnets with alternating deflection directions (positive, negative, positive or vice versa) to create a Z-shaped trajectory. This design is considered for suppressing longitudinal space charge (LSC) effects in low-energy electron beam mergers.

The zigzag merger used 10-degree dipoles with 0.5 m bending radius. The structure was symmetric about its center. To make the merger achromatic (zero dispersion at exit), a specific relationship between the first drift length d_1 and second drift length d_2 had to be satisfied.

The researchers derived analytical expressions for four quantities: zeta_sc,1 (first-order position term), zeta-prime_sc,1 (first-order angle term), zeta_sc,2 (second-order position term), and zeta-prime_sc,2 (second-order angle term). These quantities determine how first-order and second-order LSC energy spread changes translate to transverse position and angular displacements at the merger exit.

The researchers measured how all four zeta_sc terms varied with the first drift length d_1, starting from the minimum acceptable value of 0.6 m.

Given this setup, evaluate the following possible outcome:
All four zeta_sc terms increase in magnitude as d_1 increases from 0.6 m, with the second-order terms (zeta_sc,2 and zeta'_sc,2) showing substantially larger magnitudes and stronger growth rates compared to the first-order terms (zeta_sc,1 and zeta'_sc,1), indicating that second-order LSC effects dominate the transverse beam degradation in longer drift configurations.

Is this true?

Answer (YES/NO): NO